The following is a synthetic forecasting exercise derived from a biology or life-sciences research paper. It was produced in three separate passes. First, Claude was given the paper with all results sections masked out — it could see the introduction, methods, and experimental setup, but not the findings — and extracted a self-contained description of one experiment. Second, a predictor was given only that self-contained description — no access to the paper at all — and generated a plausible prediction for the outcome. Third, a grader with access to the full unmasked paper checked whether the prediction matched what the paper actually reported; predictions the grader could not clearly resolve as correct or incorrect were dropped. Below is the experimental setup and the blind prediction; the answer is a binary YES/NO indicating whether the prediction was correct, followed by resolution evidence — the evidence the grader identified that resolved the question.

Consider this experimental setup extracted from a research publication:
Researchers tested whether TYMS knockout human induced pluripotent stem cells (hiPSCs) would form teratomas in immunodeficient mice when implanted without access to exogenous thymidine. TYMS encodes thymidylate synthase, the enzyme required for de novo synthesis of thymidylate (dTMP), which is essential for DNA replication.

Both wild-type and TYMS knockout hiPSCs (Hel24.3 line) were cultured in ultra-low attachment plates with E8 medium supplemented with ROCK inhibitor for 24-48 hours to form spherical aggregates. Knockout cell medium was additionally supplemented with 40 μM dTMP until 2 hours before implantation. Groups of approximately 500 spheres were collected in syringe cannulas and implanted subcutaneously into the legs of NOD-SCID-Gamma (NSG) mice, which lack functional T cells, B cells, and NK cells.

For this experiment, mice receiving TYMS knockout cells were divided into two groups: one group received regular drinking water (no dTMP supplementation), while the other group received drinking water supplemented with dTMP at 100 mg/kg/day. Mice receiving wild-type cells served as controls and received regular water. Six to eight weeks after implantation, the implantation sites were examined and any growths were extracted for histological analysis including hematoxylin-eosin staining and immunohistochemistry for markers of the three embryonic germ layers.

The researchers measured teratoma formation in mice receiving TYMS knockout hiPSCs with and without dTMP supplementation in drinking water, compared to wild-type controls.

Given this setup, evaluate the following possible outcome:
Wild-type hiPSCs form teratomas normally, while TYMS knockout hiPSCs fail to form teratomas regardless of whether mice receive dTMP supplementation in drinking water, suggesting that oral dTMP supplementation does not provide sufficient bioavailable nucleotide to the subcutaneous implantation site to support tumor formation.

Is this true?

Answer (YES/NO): NO